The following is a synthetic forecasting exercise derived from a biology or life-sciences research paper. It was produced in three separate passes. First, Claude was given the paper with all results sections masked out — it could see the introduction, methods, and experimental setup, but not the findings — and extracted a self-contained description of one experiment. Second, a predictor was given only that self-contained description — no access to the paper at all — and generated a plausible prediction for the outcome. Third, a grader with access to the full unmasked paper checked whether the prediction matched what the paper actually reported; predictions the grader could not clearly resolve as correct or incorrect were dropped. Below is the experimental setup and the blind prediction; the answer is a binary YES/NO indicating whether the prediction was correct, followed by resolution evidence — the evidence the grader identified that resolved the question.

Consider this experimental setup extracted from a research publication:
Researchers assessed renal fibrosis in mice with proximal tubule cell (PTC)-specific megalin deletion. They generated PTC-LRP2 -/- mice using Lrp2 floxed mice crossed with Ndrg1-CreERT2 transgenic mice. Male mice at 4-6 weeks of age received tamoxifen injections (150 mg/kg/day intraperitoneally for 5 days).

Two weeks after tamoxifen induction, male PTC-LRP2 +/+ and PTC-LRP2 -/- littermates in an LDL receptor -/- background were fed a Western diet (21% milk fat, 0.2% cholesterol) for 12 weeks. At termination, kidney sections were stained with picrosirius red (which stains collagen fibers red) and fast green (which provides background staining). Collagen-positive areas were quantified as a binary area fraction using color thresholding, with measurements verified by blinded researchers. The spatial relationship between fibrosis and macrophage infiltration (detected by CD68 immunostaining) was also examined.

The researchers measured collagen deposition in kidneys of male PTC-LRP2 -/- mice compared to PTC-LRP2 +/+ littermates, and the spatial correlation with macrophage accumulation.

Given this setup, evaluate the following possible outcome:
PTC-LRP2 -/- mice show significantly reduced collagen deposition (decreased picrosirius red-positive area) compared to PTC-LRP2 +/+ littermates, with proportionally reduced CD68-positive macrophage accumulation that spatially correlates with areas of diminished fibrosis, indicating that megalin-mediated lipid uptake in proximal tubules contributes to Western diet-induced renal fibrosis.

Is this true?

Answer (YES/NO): NO